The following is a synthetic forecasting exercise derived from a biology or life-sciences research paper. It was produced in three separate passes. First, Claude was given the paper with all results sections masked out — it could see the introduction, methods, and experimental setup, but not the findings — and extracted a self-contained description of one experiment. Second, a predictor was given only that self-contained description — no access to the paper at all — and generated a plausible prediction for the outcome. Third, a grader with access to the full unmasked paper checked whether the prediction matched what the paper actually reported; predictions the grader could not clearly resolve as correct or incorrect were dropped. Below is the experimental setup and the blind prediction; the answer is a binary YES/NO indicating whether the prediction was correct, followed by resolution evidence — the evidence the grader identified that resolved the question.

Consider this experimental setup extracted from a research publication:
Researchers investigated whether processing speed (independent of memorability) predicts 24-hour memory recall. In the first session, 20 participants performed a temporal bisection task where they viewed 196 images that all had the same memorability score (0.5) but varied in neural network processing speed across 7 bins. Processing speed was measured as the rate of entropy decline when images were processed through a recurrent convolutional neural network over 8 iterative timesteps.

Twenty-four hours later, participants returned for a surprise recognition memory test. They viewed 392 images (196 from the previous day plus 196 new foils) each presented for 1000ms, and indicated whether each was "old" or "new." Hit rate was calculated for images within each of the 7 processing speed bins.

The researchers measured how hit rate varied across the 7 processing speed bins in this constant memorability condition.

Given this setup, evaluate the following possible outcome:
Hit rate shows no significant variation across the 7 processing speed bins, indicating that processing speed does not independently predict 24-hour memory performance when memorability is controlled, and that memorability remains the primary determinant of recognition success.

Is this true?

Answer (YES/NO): NO